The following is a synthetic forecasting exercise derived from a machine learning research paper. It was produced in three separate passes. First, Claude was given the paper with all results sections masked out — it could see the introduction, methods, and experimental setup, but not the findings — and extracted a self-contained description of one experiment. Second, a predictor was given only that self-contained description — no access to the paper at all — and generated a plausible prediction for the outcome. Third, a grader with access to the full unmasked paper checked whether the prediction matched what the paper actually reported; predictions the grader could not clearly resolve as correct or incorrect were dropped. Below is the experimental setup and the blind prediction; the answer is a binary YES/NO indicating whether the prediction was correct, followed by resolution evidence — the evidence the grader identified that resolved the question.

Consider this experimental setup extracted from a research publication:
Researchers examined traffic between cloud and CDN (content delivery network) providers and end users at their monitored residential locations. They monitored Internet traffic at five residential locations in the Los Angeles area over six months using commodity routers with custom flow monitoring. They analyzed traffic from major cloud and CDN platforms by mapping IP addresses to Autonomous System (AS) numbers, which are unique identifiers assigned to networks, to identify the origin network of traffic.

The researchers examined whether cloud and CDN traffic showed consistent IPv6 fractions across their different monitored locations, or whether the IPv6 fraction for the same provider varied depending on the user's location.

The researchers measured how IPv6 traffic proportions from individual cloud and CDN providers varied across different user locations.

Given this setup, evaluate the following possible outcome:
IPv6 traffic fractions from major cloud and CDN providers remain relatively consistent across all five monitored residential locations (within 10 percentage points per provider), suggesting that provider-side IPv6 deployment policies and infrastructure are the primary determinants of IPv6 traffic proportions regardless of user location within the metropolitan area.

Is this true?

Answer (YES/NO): NO